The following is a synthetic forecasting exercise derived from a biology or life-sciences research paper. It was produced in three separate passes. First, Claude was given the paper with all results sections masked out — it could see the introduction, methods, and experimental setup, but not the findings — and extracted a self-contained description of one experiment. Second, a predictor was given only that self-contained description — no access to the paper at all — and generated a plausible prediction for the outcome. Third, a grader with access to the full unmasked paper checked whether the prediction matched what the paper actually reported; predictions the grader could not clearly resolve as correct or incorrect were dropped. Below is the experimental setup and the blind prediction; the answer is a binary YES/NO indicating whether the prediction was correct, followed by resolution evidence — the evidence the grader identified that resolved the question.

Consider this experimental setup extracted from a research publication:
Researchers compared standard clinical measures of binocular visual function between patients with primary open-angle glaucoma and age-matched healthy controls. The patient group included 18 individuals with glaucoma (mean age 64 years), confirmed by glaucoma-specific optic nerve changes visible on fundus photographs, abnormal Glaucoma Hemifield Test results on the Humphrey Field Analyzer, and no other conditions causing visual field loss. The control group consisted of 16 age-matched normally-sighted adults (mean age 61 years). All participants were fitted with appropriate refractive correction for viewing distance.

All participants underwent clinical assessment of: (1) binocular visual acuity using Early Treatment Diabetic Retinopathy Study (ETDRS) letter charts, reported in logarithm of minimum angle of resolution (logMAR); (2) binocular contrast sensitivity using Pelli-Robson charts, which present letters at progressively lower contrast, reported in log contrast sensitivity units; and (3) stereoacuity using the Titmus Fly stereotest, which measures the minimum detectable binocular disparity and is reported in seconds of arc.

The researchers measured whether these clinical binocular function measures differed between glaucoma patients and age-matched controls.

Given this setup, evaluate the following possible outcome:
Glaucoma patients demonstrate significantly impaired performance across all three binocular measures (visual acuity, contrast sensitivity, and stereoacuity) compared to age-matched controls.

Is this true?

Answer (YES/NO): NO